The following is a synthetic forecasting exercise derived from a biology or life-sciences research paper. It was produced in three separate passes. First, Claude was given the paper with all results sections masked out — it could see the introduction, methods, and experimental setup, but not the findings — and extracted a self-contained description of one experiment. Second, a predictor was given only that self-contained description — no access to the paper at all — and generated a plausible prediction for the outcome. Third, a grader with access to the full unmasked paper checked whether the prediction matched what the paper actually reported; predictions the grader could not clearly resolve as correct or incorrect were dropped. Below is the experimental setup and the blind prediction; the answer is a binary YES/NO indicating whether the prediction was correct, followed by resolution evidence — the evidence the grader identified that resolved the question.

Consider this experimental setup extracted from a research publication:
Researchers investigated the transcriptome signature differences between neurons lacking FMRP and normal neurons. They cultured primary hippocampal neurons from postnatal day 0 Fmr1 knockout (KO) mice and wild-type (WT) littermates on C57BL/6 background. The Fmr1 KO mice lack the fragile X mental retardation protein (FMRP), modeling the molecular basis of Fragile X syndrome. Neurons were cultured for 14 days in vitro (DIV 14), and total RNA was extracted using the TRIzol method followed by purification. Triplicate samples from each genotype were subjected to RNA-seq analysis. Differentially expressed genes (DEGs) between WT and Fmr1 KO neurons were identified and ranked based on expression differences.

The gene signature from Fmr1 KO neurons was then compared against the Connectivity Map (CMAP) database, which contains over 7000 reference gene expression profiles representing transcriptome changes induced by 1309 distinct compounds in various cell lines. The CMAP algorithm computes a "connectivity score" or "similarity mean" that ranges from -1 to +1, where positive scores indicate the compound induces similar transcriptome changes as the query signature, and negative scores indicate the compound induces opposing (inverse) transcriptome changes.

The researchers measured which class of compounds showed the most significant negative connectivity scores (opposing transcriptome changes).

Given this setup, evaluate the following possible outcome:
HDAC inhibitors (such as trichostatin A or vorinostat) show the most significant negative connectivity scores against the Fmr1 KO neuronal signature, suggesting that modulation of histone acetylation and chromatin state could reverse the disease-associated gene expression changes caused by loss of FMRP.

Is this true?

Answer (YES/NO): YES